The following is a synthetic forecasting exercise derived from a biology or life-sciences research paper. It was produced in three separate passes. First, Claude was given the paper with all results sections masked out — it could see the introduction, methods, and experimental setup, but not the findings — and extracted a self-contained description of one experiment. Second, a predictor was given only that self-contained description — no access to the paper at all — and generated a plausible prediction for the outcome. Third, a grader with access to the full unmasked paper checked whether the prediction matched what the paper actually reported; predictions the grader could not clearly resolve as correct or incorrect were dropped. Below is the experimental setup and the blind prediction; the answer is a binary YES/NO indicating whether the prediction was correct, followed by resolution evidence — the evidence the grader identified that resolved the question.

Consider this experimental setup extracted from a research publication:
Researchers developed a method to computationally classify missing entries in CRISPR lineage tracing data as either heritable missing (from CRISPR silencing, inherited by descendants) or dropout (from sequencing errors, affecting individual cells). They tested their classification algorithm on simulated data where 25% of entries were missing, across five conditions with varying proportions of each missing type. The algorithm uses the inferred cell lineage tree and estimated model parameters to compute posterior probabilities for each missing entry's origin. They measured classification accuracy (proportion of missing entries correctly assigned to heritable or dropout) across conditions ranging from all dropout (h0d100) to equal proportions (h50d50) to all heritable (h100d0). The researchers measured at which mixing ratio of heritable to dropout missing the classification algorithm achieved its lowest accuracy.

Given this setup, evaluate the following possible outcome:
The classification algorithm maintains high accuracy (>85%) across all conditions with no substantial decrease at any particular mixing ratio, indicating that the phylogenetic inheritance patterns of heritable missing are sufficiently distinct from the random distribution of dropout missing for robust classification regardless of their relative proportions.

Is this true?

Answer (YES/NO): NO